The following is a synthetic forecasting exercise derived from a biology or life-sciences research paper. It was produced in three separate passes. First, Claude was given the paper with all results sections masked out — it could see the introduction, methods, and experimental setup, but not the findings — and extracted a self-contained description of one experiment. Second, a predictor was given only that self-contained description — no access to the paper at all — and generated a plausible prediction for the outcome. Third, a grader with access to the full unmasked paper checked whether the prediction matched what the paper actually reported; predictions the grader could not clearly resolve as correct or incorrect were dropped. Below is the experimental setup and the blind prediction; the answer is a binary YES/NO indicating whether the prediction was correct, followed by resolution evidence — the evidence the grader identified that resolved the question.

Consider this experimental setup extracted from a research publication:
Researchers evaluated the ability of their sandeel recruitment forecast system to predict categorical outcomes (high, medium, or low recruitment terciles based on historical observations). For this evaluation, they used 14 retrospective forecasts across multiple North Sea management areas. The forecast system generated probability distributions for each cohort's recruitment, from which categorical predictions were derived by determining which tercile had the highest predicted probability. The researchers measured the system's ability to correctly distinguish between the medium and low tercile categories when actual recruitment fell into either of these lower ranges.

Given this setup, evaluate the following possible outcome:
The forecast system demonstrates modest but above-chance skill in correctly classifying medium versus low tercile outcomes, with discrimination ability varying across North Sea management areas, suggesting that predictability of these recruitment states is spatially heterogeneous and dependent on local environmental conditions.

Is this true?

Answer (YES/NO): YES